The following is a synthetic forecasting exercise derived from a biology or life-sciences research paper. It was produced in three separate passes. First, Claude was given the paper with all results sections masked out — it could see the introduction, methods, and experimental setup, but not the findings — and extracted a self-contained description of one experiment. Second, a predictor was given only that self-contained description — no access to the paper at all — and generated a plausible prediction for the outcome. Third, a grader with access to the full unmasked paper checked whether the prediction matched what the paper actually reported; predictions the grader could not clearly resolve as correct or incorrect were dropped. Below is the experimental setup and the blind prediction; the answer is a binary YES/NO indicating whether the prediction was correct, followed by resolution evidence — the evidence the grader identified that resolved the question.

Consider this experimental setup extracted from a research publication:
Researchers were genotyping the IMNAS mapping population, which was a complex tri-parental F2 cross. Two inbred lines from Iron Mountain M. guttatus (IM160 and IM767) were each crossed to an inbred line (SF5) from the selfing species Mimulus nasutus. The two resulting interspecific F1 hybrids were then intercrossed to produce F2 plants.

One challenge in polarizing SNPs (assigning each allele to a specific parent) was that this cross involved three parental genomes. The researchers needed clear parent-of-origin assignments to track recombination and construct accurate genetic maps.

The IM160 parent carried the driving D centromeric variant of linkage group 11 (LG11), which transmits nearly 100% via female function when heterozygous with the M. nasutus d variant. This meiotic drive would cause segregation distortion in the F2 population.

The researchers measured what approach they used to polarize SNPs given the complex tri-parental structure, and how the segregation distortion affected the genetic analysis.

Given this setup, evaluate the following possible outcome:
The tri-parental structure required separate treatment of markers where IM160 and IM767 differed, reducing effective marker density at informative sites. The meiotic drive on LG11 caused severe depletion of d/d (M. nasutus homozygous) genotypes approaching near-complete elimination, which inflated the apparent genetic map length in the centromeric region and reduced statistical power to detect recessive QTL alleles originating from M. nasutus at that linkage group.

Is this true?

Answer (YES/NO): NO